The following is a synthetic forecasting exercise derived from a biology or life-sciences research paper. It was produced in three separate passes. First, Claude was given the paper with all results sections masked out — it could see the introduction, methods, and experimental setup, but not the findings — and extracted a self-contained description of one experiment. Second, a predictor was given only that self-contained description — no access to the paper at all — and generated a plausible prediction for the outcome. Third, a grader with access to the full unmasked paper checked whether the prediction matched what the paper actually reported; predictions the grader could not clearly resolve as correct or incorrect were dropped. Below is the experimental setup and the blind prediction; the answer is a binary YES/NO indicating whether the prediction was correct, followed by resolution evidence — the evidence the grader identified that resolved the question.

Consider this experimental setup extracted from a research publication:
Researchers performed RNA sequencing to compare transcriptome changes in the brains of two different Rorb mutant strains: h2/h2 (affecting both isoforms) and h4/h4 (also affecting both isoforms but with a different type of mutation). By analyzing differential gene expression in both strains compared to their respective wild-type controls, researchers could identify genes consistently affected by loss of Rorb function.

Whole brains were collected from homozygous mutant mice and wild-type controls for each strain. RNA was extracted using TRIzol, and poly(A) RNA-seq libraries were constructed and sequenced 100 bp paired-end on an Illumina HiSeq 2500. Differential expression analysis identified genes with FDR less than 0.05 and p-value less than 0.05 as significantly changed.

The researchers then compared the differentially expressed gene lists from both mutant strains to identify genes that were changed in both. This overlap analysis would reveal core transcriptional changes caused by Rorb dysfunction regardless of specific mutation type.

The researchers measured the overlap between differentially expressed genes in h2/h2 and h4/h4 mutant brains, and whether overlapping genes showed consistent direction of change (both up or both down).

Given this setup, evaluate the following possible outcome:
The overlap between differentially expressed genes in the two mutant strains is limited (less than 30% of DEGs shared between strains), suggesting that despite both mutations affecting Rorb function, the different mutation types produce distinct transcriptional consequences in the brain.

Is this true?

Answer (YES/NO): YES